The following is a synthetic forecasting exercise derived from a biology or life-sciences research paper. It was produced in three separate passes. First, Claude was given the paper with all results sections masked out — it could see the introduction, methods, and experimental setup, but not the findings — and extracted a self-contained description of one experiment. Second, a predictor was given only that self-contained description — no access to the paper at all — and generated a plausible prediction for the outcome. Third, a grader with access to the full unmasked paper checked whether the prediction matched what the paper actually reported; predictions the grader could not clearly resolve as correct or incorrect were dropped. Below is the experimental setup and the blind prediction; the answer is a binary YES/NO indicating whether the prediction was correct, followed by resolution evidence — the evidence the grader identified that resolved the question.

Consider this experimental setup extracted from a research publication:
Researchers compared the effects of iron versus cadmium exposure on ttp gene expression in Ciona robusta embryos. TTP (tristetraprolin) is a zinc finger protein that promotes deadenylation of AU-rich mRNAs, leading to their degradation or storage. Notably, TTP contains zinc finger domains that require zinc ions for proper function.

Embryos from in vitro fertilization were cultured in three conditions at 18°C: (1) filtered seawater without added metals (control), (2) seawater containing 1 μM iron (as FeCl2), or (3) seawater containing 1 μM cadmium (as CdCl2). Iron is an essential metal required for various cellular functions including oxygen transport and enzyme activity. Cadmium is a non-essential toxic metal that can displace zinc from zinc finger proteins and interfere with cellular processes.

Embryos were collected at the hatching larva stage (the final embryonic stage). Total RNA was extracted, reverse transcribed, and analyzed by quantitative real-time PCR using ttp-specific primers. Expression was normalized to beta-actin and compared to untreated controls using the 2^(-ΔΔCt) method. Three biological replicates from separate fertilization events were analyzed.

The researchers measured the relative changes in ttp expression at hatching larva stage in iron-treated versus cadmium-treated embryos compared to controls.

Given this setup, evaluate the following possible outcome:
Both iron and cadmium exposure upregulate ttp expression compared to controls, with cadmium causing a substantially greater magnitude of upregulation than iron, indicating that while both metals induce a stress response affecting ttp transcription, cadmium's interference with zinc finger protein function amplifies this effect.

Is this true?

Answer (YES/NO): NO